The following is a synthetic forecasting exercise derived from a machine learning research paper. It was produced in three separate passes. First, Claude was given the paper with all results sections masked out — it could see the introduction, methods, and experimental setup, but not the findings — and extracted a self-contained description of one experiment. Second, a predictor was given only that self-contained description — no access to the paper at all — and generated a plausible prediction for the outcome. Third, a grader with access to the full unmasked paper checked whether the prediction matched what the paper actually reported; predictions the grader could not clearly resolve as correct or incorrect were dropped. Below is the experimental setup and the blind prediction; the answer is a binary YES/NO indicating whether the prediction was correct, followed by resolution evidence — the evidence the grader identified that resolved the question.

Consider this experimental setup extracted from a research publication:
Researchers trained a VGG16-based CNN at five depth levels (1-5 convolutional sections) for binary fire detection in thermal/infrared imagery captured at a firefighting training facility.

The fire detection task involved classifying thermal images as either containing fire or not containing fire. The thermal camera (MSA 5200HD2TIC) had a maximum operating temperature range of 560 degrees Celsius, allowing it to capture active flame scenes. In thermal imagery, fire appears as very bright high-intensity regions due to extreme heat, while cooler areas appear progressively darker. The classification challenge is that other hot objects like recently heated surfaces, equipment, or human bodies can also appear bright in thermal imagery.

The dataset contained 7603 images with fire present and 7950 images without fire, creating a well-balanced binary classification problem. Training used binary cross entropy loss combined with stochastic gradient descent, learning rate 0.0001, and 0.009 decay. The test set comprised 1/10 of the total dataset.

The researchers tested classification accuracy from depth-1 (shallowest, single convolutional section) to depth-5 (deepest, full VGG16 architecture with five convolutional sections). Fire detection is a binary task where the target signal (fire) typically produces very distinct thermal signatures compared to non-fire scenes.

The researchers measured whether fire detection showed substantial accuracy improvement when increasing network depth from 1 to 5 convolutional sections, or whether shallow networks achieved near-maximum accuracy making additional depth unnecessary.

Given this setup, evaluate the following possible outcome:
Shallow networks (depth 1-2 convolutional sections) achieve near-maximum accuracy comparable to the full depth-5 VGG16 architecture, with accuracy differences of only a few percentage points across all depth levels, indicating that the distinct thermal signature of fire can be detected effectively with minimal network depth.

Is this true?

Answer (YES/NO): NO